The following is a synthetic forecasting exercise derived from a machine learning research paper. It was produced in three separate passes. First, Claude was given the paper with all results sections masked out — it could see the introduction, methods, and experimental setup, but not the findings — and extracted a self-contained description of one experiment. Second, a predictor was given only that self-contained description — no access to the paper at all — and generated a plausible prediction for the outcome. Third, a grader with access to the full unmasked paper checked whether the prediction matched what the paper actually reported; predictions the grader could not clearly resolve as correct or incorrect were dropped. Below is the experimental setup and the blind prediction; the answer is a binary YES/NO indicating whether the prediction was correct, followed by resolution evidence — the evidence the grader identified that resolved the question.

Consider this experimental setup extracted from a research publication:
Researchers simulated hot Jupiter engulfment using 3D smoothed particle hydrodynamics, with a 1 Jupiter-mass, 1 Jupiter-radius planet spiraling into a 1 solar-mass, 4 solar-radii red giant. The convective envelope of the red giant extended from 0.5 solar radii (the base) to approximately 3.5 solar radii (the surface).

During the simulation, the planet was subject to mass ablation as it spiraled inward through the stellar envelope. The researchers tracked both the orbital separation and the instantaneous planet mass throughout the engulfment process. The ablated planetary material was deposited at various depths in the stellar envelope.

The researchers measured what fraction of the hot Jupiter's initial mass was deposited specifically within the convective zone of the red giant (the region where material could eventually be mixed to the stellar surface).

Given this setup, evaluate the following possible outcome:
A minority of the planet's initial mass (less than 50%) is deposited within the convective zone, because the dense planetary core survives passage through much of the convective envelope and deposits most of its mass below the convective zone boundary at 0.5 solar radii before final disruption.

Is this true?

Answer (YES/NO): NO